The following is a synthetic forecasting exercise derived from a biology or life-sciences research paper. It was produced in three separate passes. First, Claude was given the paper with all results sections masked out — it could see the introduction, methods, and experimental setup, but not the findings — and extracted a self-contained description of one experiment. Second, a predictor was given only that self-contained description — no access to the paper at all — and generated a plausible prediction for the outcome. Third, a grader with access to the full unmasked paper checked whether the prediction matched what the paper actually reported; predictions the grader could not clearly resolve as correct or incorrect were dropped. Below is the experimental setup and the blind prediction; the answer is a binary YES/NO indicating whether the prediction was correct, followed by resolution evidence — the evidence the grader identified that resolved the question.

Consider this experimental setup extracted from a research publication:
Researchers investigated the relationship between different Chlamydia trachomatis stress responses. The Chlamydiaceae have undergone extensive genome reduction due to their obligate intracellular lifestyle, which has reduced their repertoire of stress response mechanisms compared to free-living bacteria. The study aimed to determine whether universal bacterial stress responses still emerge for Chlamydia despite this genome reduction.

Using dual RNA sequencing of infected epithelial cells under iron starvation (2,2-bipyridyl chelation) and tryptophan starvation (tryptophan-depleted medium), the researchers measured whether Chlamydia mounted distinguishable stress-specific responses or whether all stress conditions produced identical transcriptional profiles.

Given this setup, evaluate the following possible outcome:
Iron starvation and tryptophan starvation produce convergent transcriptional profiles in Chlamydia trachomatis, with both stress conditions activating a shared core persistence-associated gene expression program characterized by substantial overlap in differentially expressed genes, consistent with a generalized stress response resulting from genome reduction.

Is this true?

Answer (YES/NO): YES